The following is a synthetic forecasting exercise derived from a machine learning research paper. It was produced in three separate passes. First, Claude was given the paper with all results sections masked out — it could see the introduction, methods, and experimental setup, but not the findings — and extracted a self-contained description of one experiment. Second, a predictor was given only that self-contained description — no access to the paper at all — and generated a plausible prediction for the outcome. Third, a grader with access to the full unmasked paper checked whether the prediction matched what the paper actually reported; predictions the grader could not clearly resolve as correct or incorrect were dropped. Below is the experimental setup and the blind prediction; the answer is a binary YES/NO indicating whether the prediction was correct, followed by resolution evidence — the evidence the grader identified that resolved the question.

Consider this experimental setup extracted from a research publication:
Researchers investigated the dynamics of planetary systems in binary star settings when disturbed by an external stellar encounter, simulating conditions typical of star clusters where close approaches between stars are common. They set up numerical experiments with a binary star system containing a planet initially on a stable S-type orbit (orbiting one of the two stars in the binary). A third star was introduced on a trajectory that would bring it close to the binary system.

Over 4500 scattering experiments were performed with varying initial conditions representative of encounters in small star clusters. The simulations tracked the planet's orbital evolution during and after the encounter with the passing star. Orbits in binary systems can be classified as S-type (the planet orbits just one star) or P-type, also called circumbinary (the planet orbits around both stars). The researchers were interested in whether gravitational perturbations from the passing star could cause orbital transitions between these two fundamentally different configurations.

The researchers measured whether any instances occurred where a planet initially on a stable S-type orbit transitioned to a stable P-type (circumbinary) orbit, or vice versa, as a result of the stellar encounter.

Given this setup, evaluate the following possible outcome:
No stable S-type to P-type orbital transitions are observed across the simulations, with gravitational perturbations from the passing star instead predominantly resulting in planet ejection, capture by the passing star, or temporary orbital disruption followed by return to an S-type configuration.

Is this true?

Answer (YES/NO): NO